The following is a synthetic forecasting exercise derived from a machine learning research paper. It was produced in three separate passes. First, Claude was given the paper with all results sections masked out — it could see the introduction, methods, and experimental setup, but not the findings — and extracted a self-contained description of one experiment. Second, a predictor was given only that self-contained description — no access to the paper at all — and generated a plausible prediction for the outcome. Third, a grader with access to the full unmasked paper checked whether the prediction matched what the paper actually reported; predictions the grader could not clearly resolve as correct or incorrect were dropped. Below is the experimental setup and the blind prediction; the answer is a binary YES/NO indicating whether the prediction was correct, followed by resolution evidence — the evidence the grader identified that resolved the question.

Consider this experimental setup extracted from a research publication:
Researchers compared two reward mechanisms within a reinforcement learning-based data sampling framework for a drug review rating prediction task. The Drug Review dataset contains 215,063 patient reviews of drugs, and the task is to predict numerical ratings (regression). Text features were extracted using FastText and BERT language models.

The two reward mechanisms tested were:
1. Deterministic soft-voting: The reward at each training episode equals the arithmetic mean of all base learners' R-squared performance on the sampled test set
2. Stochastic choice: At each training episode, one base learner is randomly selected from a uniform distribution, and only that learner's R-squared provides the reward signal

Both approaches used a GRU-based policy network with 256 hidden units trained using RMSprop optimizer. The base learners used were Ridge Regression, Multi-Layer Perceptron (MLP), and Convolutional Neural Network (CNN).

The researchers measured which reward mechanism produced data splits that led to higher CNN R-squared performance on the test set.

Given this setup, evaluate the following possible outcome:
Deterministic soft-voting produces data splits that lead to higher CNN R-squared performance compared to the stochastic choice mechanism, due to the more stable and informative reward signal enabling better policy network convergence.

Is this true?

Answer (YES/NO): NO